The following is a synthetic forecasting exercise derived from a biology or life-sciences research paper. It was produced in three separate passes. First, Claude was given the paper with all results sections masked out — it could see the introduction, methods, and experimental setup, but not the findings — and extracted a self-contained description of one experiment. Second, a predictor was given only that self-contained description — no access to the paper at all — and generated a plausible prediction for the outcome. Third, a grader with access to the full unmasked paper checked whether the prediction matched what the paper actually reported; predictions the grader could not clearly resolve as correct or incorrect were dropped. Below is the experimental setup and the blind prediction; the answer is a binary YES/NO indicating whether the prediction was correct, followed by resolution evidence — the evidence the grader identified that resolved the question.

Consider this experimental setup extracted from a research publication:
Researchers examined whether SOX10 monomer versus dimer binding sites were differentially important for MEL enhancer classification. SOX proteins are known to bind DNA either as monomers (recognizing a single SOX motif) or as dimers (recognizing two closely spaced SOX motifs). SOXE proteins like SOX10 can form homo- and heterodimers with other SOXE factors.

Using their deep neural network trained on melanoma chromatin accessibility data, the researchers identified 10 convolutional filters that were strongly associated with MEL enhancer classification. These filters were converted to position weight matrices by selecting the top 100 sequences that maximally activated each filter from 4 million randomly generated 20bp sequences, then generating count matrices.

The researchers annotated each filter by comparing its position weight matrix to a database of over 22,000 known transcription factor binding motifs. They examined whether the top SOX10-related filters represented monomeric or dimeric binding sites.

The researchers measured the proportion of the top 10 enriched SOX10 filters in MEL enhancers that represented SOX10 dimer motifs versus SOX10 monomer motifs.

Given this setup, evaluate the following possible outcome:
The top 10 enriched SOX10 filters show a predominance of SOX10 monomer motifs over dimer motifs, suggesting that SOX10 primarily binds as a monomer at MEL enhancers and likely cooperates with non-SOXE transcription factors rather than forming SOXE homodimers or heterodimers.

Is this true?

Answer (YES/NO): NO